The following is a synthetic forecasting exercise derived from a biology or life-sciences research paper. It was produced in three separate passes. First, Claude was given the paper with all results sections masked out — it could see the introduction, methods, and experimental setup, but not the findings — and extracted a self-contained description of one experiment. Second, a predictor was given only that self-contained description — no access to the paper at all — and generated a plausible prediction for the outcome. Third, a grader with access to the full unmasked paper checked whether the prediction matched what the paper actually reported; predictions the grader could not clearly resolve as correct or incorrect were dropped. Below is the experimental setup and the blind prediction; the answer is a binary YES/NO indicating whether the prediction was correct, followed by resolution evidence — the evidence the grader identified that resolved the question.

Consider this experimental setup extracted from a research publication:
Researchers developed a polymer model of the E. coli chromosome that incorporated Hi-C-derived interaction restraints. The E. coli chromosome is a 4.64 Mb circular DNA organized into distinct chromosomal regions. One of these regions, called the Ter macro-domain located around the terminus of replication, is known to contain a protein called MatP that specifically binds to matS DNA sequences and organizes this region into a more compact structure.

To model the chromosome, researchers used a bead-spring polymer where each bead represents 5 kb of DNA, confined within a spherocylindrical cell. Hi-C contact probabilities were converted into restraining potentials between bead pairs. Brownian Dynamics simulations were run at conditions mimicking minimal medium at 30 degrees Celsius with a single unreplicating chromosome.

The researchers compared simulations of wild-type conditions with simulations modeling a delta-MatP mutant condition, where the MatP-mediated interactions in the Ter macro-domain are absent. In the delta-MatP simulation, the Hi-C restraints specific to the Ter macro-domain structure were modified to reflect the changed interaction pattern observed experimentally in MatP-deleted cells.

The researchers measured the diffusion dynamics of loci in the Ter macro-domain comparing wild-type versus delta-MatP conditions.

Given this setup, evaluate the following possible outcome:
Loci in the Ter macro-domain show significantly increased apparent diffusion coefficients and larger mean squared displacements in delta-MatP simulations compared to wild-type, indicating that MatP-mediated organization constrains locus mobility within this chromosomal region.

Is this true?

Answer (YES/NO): NO